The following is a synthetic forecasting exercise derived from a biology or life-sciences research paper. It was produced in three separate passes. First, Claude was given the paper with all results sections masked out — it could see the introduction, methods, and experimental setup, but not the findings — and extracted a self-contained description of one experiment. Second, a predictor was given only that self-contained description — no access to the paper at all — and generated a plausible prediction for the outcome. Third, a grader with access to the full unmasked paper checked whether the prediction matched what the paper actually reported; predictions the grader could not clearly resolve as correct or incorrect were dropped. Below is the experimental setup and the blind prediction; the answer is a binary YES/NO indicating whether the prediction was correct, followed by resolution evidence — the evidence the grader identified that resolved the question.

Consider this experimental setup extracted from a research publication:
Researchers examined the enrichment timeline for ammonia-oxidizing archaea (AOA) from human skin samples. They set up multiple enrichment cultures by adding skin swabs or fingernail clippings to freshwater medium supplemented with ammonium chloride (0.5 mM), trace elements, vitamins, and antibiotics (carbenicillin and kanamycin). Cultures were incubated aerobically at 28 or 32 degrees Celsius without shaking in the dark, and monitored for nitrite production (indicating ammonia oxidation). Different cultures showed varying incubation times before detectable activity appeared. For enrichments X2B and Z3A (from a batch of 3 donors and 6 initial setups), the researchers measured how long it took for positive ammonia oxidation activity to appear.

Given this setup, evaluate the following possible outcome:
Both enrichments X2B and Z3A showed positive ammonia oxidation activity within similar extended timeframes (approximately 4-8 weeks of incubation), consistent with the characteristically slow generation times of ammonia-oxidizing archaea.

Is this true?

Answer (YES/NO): NO